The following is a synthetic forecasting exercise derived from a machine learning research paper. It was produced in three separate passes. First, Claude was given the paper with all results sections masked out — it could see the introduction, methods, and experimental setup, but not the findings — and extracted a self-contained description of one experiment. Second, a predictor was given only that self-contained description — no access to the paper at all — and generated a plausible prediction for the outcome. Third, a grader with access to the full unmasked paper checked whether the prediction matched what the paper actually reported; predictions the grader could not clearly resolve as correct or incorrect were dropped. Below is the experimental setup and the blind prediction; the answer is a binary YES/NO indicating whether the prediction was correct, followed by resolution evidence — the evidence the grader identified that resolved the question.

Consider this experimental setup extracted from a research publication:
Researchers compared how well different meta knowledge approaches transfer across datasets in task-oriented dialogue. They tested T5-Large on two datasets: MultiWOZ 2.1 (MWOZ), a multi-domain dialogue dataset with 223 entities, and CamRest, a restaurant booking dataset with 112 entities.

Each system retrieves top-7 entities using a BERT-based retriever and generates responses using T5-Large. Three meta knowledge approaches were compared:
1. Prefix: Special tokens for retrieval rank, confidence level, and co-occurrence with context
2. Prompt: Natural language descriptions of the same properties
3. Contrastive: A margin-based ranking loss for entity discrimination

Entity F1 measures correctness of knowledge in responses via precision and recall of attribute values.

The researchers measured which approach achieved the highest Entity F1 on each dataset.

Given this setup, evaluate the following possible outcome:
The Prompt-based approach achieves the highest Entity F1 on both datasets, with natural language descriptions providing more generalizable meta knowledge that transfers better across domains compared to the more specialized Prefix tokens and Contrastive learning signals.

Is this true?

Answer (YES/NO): NO